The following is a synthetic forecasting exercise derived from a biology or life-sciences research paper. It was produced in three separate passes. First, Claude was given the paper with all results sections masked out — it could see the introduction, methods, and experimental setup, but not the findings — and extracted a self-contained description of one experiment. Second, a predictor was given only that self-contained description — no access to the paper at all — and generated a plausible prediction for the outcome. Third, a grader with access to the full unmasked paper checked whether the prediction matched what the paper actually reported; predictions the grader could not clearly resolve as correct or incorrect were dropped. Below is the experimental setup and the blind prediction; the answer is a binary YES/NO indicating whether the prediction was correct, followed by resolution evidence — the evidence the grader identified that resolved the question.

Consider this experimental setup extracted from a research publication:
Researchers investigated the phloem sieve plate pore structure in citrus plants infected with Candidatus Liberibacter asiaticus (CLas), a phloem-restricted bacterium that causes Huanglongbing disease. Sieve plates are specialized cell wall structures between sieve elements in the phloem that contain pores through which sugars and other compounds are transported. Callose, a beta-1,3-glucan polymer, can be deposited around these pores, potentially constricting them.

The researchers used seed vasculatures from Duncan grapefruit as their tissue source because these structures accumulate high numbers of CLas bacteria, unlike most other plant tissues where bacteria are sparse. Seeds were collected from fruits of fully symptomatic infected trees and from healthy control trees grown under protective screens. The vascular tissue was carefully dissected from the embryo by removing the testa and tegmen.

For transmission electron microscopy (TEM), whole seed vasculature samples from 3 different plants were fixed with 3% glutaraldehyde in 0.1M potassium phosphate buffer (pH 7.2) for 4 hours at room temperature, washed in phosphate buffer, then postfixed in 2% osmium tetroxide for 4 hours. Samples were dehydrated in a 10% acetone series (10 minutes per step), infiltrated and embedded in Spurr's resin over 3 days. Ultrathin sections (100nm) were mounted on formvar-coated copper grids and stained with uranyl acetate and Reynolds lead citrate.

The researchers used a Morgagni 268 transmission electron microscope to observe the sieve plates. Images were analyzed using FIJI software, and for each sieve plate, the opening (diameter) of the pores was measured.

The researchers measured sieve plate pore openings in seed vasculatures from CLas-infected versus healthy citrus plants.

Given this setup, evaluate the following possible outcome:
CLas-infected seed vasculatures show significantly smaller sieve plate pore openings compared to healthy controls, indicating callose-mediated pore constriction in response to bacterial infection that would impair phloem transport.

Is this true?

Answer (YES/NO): NO